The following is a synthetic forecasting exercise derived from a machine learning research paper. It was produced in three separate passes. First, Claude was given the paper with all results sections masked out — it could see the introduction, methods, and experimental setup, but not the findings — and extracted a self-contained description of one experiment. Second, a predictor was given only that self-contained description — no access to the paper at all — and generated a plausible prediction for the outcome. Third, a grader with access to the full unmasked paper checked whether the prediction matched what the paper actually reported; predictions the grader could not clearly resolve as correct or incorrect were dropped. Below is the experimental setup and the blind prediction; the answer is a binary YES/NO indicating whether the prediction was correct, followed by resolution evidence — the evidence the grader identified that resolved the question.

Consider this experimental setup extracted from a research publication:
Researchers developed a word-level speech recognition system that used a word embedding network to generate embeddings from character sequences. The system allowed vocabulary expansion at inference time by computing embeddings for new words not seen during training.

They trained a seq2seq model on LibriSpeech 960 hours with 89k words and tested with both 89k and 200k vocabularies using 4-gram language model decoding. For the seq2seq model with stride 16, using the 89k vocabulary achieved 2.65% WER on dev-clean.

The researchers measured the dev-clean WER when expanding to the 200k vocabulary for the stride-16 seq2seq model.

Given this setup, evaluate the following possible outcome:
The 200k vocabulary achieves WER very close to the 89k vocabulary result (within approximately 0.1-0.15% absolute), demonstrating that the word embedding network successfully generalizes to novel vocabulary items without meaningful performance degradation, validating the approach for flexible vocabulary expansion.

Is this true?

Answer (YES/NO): NO